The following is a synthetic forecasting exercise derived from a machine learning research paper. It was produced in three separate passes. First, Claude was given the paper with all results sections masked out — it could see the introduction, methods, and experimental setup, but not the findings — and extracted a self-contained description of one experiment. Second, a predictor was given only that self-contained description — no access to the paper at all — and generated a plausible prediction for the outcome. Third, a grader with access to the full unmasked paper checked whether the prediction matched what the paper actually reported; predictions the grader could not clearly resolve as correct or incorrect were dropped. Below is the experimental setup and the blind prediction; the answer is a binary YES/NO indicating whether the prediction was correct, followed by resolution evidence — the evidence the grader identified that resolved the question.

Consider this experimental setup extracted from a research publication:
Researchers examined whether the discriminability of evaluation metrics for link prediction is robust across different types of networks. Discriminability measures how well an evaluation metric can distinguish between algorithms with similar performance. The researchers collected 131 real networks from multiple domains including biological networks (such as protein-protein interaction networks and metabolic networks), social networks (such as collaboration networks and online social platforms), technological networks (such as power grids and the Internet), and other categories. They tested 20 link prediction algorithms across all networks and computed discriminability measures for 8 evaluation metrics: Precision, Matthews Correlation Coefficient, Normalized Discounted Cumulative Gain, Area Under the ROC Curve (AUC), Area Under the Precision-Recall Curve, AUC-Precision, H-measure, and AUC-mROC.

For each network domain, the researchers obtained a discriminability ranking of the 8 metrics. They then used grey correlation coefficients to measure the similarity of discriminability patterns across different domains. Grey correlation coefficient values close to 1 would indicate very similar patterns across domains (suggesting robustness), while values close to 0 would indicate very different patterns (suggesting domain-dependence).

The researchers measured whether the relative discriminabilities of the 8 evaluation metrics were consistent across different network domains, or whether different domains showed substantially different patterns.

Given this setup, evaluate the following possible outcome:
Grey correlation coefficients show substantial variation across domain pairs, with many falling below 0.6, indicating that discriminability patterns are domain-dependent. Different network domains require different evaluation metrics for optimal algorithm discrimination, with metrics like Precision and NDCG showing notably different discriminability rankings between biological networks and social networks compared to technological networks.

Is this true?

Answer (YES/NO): NO